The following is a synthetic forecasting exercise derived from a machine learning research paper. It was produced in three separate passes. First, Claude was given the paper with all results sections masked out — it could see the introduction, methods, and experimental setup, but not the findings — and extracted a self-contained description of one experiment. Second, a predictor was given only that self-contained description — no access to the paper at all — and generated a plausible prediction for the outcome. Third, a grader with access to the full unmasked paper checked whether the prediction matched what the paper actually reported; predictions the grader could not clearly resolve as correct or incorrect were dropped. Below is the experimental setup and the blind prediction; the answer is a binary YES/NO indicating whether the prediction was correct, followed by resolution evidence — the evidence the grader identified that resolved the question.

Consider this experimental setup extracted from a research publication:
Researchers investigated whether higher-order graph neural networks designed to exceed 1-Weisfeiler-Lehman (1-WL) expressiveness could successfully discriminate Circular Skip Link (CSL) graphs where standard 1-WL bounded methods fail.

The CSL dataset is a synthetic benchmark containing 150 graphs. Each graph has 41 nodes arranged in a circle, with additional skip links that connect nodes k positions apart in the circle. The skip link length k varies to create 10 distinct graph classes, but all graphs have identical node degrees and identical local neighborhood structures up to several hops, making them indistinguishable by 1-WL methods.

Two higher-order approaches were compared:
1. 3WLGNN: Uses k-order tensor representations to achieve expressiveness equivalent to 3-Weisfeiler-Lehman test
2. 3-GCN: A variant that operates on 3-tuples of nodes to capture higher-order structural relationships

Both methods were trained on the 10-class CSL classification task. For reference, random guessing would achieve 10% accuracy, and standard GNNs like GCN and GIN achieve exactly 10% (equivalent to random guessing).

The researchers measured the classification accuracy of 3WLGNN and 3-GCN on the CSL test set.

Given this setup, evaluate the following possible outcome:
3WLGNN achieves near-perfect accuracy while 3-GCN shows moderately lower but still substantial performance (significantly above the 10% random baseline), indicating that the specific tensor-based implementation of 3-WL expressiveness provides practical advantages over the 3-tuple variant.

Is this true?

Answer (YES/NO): NO